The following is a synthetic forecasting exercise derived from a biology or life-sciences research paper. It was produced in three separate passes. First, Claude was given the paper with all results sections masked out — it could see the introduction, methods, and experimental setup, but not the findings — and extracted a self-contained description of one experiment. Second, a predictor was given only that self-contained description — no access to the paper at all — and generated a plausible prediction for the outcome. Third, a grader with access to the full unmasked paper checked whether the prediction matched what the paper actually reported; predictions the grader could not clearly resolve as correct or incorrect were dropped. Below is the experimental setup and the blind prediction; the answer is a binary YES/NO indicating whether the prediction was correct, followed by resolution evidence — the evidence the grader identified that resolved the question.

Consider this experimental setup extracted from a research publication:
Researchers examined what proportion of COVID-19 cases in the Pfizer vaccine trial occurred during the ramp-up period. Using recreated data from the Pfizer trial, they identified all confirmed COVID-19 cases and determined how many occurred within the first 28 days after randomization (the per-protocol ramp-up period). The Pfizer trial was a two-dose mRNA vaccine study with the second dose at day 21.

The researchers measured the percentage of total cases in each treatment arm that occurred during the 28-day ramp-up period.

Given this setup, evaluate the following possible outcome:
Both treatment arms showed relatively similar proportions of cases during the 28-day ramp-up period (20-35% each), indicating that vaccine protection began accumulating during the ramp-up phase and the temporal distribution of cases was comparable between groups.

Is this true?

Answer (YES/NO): NO